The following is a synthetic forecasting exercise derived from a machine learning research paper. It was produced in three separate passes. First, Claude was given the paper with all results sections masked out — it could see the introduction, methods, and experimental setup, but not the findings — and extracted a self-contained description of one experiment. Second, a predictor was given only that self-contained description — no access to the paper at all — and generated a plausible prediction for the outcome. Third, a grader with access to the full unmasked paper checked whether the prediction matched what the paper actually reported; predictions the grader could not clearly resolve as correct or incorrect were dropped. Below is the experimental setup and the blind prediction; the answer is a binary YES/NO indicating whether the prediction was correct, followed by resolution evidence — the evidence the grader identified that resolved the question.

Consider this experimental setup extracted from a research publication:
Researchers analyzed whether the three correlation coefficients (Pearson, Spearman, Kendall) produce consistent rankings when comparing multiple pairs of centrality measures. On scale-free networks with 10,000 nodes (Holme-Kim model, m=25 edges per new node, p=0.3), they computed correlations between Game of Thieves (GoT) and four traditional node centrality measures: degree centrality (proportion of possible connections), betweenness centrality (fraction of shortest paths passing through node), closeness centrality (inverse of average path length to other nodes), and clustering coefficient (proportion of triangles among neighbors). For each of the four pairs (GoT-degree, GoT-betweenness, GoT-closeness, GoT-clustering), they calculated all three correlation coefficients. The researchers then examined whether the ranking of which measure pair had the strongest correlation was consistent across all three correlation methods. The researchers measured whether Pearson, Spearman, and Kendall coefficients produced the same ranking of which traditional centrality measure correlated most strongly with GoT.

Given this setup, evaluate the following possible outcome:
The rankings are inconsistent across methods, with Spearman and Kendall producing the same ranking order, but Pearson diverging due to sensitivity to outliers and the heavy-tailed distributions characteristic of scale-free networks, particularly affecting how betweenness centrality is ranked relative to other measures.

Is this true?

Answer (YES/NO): NO